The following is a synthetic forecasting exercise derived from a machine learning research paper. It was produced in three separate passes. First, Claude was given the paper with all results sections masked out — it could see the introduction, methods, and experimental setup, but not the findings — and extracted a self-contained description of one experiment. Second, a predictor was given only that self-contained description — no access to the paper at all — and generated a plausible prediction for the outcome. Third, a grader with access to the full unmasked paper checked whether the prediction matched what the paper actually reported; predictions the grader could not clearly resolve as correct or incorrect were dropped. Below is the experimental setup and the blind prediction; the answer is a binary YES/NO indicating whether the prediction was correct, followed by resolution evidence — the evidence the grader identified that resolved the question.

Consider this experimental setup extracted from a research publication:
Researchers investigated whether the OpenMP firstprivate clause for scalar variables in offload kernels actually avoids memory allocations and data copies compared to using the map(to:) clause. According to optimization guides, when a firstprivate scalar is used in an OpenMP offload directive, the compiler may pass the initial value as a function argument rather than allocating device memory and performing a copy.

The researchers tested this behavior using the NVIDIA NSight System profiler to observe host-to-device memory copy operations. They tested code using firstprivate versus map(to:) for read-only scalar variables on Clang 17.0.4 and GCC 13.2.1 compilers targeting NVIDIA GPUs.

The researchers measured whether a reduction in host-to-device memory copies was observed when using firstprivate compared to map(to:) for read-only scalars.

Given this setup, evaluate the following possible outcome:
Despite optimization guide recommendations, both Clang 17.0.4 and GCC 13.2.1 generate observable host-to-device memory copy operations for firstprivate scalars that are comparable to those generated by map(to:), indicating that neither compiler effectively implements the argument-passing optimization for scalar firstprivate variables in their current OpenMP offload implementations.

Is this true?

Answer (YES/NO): NO